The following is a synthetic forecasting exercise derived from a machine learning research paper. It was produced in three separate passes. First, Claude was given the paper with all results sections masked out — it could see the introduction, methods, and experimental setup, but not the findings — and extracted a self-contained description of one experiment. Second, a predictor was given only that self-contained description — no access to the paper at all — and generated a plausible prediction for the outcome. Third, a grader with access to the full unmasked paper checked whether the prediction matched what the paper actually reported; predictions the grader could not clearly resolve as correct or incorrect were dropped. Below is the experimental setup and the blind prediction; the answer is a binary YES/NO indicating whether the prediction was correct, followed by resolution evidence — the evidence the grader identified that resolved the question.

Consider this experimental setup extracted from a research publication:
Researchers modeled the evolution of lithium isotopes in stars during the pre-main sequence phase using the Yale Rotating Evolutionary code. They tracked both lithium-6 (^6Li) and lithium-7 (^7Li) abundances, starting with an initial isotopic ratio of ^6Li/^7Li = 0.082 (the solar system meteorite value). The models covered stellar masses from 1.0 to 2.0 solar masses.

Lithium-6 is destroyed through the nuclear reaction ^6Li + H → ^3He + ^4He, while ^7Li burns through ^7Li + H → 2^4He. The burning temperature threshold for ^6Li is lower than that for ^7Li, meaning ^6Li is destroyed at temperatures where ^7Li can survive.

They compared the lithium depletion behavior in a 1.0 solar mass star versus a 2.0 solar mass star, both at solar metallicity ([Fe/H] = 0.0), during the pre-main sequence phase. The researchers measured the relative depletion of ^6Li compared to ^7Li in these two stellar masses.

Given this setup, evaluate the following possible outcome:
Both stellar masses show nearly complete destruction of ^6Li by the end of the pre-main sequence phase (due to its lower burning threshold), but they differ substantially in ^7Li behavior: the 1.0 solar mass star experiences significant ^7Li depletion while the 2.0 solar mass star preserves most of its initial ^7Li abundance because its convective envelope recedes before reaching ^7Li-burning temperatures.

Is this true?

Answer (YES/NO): NO